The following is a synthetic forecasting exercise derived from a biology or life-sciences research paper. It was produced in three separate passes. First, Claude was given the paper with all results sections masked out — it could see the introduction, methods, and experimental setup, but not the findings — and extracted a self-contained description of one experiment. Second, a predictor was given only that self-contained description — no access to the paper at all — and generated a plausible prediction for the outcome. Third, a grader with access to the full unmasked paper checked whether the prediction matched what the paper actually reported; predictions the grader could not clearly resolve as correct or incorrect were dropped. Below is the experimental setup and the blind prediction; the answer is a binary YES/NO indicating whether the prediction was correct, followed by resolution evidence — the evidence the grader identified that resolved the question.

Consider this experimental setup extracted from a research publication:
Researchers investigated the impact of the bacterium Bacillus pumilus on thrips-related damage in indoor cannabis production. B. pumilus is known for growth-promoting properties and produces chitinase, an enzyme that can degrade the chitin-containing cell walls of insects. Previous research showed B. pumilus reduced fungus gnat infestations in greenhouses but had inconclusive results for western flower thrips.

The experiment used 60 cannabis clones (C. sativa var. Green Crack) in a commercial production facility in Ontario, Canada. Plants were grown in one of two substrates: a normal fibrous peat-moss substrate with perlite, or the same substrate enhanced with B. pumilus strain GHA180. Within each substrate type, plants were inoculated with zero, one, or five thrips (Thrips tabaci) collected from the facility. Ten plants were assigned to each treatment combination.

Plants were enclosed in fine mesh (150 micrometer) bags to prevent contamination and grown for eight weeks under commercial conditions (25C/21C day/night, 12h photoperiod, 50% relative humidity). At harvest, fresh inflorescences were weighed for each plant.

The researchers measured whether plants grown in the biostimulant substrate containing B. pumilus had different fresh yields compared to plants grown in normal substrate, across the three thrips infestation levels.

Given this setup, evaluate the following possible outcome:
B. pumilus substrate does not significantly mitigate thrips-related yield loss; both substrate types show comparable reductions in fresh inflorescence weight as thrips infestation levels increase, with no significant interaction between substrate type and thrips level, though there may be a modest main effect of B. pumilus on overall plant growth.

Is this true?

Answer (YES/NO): YES